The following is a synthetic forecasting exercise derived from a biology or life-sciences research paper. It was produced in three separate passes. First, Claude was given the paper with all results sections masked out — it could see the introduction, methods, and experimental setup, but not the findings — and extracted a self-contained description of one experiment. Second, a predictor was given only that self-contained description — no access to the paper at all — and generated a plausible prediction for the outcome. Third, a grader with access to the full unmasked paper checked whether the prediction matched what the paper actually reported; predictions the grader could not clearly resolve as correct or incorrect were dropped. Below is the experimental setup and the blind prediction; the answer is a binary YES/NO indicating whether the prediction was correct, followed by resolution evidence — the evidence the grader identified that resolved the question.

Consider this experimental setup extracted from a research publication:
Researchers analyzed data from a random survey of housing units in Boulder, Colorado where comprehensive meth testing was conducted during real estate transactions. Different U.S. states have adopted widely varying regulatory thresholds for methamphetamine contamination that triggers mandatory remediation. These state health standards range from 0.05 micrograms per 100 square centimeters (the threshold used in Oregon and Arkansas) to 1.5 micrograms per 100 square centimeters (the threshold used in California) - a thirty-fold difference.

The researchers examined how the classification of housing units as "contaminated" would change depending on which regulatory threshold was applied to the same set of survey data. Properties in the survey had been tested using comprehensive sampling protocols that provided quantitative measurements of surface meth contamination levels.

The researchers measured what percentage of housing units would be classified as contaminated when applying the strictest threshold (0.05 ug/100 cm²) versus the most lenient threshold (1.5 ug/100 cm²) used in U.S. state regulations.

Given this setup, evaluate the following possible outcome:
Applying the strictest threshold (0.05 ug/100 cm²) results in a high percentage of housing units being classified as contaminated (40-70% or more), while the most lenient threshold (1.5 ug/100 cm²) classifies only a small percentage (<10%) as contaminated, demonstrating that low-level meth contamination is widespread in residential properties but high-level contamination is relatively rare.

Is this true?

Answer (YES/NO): NO